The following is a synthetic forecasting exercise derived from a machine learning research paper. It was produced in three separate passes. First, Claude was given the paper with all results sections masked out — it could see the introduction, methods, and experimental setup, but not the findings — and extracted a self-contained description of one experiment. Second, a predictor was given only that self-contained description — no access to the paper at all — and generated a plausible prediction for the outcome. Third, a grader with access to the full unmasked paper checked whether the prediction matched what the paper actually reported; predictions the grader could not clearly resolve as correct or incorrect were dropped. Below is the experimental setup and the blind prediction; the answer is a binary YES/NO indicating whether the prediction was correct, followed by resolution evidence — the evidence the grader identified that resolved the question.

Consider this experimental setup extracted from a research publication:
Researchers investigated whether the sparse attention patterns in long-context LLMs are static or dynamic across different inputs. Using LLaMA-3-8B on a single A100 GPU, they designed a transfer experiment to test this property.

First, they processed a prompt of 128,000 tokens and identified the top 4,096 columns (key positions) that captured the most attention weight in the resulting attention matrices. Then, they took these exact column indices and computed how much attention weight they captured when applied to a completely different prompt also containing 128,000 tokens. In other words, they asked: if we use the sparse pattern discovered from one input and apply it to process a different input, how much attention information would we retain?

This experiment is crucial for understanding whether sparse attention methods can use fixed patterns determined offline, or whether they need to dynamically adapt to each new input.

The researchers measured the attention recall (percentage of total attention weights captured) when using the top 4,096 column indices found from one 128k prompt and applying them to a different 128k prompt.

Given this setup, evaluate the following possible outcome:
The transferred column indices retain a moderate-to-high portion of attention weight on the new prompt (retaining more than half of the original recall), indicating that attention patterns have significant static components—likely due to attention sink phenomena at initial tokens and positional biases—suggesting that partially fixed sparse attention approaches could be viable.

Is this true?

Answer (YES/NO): YES